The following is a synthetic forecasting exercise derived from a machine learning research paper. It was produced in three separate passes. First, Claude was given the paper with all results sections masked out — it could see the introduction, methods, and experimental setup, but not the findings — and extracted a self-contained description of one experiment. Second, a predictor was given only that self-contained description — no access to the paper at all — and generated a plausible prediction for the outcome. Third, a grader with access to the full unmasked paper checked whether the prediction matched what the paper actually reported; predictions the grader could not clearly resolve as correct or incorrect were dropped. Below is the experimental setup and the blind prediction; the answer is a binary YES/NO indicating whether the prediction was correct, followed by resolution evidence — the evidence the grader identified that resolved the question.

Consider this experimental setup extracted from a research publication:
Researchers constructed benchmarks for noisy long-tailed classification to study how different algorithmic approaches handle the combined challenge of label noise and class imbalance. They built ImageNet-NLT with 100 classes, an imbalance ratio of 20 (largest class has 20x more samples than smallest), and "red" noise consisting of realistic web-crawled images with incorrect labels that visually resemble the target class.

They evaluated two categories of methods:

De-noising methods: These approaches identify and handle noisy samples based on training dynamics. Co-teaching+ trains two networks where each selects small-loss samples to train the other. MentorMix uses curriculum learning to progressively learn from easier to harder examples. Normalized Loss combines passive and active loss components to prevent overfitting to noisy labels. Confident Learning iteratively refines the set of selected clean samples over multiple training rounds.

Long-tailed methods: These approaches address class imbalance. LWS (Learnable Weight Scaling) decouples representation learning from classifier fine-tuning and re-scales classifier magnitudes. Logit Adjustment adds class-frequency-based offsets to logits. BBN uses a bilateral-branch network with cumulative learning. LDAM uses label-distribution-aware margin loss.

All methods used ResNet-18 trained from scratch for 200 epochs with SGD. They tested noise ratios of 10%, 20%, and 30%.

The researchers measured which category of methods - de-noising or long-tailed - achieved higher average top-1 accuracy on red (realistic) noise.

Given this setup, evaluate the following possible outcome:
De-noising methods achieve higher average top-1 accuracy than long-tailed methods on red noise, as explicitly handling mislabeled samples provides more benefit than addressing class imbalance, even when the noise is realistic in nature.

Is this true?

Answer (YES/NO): NO